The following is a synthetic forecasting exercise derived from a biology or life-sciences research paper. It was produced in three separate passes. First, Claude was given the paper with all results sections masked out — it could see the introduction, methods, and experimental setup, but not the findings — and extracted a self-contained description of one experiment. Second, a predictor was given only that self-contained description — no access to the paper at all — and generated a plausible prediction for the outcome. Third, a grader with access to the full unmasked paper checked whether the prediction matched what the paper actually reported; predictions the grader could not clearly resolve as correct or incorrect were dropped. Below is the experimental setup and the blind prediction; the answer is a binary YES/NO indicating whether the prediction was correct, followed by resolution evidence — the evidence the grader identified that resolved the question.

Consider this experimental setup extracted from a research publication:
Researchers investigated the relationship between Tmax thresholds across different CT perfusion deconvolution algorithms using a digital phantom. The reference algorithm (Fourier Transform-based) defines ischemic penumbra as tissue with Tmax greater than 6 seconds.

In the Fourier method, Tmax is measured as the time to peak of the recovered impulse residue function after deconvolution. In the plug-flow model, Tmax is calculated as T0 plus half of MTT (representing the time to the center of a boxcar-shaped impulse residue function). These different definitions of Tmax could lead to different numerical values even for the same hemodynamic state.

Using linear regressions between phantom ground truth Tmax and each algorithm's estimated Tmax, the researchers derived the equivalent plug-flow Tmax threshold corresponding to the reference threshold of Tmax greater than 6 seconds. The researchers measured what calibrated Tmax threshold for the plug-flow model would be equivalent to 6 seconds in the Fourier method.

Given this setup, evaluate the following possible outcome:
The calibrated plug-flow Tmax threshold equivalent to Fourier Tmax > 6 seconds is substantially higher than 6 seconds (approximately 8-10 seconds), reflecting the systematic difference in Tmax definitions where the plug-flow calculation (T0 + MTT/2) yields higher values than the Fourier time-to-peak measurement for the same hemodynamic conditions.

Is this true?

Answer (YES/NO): NO